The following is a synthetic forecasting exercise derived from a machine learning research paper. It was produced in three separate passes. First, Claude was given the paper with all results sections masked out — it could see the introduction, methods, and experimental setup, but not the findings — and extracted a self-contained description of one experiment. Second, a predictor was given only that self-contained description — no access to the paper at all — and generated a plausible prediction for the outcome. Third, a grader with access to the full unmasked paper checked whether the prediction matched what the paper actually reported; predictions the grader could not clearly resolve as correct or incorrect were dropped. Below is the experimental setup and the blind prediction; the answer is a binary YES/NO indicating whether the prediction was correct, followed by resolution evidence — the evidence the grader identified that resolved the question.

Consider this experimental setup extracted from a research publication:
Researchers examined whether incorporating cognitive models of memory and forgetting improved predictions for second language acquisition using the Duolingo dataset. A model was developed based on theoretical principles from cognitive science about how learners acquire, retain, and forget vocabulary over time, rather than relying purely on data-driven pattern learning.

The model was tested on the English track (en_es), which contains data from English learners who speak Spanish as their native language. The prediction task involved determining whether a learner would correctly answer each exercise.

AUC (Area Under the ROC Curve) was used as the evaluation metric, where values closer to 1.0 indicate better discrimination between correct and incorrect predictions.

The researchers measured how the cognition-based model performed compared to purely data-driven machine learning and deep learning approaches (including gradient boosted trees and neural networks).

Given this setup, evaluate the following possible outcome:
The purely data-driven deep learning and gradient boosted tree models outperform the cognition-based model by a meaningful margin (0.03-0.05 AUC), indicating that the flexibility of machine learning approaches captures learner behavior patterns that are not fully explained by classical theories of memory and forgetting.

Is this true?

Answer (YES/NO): NO